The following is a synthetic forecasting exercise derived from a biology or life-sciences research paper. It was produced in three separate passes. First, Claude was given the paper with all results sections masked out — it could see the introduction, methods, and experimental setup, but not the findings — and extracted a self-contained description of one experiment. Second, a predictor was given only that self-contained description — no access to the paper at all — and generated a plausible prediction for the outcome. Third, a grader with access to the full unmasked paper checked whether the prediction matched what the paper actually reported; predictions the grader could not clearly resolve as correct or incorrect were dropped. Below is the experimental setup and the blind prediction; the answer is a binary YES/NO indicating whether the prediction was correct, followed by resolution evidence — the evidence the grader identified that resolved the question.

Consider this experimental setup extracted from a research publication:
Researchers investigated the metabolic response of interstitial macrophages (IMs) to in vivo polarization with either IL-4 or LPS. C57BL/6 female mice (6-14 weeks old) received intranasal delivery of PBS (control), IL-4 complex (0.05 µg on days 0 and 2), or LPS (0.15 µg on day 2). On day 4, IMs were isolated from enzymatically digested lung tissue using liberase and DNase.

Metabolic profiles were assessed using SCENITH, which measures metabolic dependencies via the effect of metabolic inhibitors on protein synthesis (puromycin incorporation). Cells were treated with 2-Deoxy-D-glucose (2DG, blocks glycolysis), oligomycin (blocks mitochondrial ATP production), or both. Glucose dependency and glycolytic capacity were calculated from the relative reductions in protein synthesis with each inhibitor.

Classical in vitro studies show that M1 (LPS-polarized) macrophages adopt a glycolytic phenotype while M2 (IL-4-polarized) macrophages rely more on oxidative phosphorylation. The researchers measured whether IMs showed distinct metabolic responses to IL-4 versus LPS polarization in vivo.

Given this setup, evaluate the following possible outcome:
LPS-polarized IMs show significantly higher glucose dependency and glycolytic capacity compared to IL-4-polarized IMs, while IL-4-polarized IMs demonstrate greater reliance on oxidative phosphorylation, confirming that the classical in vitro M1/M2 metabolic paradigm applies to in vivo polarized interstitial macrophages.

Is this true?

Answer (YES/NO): NO